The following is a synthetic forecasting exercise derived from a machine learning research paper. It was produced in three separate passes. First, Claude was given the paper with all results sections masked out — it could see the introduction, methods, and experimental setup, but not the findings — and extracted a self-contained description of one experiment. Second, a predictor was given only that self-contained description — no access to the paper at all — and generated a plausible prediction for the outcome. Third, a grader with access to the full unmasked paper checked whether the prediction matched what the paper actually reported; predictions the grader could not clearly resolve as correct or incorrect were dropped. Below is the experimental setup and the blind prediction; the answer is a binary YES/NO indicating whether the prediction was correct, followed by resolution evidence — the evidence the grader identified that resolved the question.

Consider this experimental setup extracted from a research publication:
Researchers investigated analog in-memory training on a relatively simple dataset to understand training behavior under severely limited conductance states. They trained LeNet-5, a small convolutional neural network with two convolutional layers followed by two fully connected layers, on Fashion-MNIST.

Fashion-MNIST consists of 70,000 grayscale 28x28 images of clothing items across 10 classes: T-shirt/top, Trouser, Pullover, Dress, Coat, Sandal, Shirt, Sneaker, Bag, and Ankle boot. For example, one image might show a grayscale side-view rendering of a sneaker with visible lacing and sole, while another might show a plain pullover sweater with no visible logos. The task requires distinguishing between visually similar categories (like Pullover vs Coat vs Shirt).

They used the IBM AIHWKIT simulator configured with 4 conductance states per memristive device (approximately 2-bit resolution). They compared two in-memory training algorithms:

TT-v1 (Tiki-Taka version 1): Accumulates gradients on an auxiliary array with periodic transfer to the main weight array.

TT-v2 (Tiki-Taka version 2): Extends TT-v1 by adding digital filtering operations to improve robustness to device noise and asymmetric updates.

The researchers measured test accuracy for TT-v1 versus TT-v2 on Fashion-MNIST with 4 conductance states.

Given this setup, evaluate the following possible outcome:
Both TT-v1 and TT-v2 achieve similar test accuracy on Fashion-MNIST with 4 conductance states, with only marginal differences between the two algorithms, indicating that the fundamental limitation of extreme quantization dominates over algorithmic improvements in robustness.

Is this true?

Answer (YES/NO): NO